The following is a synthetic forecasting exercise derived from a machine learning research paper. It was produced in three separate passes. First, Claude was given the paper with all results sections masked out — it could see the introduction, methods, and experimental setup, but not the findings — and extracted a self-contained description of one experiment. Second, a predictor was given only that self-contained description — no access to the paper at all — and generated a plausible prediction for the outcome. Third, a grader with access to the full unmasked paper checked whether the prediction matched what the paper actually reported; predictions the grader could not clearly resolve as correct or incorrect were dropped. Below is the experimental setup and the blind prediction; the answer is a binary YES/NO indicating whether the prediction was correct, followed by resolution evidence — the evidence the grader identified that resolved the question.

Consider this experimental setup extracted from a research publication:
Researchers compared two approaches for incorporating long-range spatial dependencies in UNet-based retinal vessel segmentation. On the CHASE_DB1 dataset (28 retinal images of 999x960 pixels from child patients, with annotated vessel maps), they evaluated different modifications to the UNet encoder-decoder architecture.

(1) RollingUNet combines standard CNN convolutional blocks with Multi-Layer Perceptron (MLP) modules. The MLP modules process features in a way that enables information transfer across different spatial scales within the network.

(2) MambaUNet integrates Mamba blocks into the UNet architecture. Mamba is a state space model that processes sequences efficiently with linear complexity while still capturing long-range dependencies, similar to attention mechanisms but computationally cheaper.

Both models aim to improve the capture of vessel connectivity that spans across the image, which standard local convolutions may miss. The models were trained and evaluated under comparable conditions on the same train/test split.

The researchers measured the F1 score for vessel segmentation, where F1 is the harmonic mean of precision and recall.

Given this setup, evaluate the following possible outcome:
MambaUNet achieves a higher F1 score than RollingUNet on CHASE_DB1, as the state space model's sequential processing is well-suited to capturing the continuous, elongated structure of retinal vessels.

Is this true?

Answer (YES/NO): NO